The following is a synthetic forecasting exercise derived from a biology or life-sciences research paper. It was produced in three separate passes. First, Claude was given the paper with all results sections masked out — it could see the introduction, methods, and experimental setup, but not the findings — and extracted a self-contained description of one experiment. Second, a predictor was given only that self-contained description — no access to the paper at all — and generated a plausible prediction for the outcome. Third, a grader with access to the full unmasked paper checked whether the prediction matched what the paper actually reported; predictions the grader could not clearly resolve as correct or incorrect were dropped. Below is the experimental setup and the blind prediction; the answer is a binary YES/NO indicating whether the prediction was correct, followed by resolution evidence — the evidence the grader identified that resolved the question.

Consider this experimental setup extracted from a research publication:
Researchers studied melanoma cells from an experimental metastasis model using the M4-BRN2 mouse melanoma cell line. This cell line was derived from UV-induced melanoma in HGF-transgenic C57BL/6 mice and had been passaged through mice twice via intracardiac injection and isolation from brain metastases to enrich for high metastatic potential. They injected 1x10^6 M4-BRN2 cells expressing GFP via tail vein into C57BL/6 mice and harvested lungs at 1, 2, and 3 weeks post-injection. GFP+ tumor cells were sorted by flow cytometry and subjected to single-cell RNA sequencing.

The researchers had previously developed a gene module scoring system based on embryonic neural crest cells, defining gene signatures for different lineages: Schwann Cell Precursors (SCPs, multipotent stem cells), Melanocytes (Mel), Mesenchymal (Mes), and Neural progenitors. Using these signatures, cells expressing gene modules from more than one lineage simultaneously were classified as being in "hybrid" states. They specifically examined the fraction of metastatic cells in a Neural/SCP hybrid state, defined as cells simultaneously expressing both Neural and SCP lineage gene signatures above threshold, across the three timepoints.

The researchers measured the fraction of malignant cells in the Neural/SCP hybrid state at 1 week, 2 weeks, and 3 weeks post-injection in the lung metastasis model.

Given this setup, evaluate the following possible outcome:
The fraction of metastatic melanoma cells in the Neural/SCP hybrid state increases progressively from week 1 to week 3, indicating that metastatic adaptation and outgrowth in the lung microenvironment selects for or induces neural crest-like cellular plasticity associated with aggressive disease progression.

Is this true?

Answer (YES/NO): NO